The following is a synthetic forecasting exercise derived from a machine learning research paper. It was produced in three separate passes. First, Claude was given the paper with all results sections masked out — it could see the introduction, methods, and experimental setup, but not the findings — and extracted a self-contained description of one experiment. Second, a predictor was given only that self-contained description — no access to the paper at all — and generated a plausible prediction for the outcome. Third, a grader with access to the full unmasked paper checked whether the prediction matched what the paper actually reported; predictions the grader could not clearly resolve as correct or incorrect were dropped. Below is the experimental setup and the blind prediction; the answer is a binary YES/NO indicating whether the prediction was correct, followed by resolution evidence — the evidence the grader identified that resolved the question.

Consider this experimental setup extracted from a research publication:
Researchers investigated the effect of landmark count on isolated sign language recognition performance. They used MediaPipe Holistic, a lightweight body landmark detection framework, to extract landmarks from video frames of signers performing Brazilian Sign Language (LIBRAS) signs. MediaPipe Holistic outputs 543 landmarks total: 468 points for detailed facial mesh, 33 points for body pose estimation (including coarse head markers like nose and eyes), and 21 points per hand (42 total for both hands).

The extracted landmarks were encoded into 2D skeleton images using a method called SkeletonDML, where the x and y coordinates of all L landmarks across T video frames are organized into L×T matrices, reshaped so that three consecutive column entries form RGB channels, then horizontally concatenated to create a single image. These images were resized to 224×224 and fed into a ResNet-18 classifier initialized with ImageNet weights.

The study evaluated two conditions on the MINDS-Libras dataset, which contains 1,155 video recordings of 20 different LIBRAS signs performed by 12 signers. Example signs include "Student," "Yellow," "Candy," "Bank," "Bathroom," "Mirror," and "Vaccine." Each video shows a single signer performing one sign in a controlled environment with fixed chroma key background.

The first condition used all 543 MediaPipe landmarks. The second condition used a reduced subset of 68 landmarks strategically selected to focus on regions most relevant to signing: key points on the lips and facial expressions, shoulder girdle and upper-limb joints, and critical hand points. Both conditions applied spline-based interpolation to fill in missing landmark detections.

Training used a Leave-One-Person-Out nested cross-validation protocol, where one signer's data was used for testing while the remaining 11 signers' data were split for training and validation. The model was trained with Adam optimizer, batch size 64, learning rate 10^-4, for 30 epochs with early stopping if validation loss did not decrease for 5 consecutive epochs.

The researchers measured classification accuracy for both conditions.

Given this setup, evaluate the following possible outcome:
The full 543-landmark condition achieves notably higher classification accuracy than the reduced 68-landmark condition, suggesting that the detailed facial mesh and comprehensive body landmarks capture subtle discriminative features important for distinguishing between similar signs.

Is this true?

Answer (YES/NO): NO